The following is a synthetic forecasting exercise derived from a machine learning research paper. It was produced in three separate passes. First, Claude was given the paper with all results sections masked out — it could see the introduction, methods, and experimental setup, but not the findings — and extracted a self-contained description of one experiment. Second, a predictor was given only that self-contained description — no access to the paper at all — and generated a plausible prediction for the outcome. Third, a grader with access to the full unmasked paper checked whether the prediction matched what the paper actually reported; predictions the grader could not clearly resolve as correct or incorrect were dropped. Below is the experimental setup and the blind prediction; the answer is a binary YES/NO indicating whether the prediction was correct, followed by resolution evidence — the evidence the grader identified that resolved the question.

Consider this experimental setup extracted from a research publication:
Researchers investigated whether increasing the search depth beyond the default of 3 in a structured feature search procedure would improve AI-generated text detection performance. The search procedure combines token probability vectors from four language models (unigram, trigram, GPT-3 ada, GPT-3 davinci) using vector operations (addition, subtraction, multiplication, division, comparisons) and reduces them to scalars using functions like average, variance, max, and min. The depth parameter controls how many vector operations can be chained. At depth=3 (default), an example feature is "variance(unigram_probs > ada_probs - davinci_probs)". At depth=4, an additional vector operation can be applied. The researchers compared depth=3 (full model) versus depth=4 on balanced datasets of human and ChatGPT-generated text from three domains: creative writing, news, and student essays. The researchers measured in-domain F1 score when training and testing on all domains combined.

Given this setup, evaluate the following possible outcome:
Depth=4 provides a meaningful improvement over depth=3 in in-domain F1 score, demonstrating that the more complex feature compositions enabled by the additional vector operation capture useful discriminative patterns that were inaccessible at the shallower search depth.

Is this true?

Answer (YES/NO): NO